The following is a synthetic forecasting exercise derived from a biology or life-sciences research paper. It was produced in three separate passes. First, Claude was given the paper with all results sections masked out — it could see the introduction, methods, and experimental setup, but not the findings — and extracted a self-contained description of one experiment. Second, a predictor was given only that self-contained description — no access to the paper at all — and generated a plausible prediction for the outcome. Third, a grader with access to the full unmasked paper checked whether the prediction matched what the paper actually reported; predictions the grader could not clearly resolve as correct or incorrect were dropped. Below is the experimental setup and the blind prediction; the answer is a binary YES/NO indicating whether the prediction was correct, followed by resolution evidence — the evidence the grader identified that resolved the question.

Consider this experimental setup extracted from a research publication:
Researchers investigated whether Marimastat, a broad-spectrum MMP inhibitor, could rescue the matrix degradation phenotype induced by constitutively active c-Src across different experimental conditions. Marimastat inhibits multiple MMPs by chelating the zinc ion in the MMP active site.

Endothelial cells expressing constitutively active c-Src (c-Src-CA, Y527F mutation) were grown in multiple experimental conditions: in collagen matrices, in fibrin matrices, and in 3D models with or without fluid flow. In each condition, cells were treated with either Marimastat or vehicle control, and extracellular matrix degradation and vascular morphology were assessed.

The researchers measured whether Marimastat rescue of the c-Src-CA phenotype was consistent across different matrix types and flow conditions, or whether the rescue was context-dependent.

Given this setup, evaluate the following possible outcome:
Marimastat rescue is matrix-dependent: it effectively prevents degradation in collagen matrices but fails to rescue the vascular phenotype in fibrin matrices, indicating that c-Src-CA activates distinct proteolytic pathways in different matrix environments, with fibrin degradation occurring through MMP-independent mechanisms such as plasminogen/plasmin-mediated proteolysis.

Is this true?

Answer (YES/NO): NO